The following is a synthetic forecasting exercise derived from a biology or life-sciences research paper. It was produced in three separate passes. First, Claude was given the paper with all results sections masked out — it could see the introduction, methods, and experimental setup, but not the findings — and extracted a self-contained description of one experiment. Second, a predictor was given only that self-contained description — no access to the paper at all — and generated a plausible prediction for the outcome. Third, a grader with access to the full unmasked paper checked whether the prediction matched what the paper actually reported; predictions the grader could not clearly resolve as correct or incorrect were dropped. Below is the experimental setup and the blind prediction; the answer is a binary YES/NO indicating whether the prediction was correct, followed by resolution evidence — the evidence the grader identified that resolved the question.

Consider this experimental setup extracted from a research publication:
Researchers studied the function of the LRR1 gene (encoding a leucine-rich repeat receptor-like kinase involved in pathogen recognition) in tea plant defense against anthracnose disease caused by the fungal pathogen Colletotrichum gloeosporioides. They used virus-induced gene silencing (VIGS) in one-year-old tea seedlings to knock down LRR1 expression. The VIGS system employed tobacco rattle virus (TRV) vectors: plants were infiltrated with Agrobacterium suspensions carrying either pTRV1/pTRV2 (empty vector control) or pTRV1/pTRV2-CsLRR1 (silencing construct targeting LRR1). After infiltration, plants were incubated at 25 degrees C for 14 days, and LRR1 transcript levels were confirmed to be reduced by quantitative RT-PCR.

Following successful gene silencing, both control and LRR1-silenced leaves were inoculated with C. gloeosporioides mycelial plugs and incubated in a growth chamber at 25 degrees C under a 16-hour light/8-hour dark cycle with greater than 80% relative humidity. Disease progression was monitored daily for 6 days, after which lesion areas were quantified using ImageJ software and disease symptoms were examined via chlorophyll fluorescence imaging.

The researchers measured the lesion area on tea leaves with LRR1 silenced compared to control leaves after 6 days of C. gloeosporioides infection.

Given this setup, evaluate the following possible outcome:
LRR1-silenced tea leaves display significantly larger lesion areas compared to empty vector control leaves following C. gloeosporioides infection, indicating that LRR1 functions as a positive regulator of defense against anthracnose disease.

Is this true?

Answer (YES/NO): NO